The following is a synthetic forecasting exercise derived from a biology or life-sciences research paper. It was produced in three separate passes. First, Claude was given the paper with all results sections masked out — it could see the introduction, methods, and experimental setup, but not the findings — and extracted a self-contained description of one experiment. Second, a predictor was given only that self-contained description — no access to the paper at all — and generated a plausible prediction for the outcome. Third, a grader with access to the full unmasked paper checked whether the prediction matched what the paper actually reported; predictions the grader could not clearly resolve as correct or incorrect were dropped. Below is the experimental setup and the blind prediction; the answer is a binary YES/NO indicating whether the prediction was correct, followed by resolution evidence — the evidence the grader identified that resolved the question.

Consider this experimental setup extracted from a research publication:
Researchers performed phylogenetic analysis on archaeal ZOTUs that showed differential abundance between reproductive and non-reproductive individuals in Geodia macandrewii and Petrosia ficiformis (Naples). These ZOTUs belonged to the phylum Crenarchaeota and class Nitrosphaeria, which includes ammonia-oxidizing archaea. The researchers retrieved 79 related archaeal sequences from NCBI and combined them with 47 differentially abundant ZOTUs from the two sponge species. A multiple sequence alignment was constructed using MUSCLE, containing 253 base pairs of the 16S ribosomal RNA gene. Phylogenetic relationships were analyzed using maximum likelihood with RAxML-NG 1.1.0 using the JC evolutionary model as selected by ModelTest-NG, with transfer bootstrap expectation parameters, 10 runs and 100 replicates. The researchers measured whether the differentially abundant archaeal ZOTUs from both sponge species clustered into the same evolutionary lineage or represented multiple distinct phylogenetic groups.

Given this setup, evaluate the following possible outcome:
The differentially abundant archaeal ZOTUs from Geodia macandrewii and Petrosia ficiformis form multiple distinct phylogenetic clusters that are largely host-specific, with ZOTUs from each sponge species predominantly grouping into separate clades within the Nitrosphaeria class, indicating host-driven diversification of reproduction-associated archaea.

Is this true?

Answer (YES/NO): NO